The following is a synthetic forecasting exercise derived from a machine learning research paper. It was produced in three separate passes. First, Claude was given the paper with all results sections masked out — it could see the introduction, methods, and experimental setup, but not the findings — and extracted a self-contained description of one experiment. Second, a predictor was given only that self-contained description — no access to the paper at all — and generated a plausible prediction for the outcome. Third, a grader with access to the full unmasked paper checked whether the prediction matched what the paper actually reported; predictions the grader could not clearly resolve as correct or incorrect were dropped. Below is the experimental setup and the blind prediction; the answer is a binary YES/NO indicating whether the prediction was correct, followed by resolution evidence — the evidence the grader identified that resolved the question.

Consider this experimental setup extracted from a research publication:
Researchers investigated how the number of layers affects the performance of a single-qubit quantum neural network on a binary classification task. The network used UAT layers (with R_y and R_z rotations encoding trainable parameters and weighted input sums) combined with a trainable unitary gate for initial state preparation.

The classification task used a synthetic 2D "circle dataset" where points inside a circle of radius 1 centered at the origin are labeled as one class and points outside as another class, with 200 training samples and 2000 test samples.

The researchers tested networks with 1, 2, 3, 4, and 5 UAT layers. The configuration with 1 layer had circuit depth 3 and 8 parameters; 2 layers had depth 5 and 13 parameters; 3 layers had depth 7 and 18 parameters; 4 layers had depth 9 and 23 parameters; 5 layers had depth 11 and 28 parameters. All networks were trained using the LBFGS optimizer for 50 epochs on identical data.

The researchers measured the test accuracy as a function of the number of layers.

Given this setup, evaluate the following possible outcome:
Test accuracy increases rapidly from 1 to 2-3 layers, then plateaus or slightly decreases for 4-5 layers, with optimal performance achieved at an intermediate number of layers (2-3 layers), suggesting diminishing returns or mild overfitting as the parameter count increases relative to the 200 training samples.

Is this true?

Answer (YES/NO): NO